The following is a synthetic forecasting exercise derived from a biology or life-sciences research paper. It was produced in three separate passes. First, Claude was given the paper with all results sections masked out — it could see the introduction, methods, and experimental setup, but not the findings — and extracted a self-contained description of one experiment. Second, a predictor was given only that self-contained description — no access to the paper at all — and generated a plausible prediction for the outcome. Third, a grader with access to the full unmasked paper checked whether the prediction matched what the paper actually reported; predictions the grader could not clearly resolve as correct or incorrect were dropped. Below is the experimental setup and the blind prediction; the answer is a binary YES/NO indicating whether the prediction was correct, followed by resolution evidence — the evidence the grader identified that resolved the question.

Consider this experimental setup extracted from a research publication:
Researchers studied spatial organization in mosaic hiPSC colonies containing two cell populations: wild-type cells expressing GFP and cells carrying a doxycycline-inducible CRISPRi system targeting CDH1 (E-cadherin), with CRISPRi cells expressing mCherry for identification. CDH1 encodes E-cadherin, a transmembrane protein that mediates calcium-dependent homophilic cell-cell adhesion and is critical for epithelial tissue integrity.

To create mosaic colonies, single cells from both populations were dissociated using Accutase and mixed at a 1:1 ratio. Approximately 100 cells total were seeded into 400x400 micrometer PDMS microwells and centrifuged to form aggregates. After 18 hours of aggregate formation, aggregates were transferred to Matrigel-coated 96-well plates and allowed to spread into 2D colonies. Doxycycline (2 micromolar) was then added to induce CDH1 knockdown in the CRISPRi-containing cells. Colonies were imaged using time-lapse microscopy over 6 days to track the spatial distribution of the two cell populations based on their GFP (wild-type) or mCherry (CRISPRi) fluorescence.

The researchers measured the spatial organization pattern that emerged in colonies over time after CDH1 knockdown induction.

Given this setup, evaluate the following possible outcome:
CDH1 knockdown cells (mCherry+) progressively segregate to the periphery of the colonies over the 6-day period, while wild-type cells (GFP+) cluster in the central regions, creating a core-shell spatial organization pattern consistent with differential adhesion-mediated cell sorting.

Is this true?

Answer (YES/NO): NO